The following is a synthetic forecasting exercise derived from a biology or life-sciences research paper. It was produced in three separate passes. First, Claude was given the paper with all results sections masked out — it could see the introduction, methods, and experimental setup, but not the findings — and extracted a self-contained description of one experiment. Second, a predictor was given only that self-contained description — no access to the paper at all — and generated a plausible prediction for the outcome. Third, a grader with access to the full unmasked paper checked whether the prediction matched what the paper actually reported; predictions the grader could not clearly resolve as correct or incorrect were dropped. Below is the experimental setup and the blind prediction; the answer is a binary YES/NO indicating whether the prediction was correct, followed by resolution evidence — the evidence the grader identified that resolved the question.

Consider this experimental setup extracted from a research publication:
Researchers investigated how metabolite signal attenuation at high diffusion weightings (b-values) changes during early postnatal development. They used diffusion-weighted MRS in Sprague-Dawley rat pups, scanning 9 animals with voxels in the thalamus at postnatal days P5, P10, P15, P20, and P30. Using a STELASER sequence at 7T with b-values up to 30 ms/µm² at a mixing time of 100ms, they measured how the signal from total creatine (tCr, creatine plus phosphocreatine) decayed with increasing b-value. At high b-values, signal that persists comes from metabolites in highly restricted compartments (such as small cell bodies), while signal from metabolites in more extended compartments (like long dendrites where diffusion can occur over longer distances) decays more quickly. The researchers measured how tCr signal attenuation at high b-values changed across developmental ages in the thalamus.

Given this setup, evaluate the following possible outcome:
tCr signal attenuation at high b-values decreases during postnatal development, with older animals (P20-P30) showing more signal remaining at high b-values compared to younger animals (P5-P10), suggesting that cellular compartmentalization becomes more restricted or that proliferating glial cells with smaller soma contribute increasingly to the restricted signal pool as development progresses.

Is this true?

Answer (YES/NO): NO